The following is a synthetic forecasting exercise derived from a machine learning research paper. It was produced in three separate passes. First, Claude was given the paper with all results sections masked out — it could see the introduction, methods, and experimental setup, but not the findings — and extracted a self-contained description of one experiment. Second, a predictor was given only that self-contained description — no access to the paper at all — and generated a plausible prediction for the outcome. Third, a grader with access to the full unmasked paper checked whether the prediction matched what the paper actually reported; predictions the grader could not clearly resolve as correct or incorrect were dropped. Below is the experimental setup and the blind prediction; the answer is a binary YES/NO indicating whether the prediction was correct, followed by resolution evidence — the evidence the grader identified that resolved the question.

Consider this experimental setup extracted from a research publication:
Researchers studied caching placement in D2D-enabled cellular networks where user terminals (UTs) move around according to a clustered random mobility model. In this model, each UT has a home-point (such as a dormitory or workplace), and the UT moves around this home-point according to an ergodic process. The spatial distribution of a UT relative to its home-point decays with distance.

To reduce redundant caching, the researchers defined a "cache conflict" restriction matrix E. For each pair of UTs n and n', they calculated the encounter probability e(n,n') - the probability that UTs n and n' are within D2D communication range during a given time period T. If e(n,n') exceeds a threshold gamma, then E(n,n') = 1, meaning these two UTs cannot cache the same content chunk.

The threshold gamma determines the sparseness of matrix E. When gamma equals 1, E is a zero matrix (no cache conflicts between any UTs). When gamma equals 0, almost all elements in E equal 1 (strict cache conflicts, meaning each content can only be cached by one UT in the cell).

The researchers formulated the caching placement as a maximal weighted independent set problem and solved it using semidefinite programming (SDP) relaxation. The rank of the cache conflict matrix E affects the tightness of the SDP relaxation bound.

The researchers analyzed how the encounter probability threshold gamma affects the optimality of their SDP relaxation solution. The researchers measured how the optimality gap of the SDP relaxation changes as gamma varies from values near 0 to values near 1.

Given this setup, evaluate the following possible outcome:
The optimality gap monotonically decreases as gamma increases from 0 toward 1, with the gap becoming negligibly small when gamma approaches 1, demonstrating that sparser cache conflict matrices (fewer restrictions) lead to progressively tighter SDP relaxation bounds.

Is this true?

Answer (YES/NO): NO